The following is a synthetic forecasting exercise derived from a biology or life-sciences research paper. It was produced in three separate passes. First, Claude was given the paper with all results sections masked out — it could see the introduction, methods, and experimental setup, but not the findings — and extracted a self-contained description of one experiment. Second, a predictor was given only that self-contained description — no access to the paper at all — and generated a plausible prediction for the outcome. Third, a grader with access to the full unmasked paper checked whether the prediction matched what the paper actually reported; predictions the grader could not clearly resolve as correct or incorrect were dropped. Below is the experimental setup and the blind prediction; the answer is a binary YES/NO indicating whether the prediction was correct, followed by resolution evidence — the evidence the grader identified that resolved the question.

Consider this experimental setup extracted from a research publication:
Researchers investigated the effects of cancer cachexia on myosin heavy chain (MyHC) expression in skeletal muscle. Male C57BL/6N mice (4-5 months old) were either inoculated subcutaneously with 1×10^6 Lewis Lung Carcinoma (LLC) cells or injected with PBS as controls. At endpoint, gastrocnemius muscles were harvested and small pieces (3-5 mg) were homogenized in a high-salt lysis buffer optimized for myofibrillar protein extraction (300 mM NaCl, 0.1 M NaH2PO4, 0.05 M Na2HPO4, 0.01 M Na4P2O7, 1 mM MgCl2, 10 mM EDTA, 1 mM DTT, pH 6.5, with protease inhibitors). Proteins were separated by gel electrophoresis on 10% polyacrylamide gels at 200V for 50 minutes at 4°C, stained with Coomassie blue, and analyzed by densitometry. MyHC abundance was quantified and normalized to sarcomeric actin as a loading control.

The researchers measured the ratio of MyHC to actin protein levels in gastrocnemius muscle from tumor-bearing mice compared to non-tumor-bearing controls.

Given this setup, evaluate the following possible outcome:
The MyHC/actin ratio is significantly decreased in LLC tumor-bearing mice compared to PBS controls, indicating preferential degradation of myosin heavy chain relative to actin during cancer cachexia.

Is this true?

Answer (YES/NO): YES